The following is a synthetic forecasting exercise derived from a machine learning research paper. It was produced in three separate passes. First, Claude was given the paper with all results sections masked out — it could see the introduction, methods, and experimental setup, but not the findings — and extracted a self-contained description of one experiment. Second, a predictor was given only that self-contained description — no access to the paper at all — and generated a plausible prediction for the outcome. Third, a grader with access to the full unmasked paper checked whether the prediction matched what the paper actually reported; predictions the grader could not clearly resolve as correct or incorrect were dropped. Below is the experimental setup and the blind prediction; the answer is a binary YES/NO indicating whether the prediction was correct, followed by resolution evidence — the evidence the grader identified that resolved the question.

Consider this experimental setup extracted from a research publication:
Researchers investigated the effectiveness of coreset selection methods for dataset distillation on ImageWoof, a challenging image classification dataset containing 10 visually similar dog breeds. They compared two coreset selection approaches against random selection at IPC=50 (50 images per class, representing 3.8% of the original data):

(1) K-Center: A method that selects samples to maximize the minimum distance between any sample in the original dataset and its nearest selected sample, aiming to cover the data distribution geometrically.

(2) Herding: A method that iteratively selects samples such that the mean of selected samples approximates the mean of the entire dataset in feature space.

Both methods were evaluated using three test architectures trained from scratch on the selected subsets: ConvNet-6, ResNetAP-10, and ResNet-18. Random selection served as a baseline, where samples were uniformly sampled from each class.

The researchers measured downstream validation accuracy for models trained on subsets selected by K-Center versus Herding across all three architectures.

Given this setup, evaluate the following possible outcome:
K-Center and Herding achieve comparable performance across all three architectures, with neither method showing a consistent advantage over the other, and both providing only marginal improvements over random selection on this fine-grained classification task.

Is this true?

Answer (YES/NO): NO